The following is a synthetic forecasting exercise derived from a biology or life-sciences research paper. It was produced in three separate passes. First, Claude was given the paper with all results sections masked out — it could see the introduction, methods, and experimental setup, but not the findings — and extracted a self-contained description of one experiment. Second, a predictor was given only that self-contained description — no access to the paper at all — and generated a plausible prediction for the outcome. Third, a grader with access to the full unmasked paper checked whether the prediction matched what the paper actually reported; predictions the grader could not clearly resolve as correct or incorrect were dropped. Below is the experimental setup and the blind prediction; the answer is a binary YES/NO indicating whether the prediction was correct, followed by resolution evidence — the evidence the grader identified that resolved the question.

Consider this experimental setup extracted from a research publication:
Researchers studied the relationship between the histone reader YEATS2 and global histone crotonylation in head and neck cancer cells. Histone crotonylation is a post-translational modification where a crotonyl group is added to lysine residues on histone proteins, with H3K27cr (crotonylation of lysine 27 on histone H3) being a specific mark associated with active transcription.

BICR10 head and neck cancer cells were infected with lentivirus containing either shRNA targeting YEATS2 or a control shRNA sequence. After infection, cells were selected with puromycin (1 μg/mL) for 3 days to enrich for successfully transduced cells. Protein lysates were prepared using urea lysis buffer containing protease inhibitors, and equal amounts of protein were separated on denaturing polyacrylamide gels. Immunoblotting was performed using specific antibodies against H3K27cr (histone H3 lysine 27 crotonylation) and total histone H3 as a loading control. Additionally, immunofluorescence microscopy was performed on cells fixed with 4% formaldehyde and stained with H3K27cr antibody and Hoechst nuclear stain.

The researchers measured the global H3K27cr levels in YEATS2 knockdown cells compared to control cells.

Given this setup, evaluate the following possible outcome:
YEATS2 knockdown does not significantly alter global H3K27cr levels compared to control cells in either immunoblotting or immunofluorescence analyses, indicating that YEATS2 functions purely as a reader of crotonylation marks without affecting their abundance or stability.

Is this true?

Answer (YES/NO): NO